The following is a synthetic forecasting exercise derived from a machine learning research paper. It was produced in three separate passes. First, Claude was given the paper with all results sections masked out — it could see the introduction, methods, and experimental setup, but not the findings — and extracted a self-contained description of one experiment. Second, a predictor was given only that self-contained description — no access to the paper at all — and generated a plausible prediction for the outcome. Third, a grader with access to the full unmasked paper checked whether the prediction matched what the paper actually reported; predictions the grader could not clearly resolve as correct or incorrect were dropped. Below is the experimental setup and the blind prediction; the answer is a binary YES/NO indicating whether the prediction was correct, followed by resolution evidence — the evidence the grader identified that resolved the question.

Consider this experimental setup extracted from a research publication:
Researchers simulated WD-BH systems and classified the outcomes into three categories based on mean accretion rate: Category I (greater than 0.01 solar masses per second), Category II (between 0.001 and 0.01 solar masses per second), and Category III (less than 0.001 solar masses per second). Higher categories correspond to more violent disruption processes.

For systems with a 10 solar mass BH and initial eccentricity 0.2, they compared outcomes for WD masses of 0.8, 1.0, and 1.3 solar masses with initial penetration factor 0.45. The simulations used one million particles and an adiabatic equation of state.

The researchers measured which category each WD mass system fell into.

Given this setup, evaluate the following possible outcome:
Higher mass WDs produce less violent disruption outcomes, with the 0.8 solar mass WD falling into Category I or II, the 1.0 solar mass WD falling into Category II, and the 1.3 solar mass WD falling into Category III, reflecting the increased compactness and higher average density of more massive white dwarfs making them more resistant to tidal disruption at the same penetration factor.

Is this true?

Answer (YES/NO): NO